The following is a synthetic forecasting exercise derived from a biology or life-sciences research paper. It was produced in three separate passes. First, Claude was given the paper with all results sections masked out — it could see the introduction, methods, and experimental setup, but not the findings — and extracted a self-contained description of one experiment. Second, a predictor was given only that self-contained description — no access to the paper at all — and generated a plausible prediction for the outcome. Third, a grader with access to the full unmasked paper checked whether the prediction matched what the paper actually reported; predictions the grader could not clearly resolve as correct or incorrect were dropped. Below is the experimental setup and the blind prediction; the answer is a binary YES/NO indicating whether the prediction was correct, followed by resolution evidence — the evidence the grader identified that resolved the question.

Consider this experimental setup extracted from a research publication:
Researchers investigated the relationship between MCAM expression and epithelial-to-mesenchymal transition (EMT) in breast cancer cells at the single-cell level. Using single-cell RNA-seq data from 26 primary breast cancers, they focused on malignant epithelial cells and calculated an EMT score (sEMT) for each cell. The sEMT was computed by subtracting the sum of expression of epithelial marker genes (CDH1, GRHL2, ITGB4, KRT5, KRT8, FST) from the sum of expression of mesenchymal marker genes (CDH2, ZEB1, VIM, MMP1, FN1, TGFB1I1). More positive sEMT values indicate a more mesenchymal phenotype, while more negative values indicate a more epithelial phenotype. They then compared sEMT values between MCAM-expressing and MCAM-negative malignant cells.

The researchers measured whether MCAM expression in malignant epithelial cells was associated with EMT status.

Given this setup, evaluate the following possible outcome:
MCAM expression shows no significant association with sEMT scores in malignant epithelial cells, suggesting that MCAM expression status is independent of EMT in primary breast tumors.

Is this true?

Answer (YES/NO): NO